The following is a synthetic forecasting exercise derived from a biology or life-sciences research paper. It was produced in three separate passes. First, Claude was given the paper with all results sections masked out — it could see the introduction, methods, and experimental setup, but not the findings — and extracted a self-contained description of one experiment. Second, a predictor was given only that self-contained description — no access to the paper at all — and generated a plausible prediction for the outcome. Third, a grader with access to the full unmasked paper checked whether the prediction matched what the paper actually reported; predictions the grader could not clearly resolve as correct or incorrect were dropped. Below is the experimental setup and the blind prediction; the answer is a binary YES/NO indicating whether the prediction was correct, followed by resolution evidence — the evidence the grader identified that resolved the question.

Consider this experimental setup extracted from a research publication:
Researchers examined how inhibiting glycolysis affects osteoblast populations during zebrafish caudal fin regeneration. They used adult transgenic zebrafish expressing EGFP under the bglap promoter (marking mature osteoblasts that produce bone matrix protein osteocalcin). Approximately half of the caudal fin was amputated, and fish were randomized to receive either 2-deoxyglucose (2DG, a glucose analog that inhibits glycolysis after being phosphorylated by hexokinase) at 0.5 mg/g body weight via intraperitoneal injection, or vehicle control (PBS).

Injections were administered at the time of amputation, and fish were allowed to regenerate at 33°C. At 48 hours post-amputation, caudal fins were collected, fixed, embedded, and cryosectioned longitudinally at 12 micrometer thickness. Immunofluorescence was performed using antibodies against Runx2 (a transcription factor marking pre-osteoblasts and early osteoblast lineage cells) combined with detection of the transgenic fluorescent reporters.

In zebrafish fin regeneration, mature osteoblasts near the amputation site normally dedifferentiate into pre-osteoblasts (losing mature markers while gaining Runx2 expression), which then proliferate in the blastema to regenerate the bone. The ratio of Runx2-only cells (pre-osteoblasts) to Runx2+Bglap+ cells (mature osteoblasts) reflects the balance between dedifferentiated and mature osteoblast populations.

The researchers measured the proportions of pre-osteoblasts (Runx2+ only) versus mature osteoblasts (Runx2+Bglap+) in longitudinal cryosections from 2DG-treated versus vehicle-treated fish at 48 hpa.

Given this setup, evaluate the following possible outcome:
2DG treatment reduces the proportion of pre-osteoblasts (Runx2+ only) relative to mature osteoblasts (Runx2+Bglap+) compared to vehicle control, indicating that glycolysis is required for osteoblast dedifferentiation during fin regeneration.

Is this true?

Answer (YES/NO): YES